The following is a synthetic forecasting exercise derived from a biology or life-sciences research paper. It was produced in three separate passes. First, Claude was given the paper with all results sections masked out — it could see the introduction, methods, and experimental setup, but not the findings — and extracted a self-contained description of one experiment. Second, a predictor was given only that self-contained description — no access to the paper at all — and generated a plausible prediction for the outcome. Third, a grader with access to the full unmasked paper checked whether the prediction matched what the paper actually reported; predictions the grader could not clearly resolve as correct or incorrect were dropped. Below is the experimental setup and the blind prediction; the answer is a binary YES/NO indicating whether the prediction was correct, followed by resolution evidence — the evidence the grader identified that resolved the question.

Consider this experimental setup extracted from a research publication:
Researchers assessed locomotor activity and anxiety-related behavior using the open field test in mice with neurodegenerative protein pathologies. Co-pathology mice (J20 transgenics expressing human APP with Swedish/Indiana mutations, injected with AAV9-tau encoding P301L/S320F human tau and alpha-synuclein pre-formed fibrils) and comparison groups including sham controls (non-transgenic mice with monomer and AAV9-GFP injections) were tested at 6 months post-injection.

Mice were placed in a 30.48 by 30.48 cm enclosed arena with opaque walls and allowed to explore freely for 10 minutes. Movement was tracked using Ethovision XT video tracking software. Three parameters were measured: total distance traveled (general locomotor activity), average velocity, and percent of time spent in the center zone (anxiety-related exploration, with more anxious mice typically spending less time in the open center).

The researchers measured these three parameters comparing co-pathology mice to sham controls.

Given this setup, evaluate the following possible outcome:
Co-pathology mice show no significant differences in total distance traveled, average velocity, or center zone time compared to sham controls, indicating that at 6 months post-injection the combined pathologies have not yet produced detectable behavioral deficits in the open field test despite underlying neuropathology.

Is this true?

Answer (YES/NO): NO